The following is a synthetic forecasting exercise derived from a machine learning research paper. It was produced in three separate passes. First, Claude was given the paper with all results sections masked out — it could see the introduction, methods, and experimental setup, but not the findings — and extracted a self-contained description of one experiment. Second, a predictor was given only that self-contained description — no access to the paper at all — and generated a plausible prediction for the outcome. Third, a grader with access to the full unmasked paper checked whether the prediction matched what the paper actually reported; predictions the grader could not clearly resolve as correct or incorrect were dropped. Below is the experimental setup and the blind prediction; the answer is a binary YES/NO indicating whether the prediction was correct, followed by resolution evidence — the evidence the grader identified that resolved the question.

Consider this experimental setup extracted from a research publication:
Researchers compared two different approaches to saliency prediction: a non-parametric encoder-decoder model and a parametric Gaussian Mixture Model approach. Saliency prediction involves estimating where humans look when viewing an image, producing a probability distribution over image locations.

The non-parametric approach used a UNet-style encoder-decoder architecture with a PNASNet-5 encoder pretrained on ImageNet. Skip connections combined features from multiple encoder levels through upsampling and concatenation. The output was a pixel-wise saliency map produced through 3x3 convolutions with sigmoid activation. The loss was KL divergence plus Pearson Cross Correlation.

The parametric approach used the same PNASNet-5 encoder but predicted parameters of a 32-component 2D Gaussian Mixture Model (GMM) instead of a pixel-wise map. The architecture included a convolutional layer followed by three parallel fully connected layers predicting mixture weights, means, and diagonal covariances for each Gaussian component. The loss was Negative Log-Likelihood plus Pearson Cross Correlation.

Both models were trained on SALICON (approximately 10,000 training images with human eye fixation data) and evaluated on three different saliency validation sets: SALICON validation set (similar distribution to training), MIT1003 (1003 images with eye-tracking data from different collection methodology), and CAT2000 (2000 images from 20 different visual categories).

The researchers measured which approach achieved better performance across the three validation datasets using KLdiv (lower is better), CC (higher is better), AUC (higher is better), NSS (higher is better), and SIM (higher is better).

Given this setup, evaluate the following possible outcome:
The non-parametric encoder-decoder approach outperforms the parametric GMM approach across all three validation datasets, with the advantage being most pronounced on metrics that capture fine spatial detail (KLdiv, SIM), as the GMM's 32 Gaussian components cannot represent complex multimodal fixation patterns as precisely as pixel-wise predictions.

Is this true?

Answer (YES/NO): NO